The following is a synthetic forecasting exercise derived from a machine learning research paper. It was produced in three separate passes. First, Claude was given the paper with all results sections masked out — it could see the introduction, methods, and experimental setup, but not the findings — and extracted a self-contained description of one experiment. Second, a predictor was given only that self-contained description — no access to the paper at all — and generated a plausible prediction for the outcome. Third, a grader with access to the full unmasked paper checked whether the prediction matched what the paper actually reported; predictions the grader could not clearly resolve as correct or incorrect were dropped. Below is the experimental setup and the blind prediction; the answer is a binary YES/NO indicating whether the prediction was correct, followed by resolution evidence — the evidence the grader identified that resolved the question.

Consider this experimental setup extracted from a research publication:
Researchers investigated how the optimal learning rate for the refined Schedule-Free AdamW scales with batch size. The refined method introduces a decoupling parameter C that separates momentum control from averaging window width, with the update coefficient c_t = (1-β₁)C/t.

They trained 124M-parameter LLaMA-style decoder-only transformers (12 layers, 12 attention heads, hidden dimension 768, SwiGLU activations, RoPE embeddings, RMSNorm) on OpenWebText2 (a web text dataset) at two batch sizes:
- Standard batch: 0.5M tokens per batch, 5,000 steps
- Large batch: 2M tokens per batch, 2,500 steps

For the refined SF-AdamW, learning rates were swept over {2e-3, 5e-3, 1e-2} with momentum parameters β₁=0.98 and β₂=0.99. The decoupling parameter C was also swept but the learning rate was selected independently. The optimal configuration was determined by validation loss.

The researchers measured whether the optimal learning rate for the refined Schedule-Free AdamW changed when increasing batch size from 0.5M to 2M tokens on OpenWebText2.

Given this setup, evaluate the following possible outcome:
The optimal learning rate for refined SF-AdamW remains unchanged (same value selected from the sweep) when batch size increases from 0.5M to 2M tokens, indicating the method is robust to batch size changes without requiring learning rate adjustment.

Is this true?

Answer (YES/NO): NO